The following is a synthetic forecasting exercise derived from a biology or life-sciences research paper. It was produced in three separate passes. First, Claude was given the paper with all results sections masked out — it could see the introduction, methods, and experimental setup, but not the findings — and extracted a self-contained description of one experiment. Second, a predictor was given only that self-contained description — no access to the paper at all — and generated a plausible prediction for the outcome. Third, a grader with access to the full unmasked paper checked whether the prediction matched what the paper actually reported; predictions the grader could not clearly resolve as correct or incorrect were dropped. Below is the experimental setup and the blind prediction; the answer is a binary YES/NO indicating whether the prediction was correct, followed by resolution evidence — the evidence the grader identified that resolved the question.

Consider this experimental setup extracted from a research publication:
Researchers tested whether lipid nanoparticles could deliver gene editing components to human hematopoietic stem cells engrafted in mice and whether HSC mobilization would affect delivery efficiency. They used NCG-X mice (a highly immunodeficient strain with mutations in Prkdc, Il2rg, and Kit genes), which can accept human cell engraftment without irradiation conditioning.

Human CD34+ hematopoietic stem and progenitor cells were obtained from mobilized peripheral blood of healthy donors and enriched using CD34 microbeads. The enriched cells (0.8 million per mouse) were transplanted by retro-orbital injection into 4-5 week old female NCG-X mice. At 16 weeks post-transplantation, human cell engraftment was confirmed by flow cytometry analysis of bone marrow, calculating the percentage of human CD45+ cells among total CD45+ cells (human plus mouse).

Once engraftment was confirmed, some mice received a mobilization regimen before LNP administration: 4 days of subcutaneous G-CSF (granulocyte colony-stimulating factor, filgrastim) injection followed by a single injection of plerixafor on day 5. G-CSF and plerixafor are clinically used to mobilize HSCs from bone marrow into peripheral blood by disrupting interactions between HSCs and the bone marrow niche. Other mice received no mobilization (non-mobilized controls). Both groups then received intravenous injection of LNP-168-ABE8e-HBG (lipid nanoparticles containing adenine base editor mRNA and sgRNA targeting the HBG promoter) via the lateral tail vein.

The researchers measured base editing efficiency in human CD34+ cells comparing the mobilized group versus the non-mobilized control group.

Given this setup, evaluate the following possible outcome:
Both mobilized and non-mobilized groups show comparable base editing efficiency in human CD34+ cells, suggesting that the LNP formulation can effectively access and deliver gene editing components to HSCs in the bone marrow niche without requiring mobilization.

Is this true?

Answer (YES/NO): YES